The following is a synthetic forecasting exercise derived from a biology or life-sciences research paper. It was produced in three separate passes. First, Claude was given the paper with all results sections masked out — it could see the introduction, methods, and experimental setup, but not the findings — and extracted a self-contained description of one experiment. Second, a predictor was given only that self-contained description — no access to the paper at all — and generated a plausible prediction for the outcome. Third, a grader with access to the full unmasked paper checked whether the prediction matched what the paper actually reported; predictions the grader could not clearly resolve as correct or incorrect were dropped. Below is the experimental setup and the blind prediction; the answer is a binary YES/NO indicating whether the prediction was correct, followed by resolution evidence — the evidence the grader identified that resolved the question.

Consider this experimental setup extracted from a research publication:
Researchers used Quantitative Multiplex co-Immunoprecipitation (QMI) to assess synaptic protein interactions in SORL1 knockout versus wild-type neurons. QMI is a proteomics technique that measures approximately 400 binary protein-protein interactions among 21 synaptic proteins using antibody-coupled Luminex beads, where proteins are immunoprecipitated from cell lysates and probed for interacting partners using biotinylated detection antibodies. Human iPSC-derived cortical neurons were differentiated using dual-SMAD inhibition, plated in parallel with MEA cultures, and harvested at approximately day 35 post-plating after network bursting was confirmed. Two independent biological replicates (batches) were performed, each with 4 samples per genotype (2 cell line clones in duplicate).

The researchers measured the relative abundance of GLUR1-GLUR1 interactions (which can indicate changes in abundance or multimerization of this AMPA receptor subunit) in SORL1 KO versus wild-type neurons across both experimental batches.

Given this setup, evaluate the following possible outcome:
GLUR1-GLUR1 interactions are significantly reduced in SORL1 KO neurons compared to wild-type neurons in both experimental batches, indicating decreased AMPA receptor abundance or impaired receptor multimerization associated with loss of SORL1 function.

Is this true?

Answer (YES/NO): YES